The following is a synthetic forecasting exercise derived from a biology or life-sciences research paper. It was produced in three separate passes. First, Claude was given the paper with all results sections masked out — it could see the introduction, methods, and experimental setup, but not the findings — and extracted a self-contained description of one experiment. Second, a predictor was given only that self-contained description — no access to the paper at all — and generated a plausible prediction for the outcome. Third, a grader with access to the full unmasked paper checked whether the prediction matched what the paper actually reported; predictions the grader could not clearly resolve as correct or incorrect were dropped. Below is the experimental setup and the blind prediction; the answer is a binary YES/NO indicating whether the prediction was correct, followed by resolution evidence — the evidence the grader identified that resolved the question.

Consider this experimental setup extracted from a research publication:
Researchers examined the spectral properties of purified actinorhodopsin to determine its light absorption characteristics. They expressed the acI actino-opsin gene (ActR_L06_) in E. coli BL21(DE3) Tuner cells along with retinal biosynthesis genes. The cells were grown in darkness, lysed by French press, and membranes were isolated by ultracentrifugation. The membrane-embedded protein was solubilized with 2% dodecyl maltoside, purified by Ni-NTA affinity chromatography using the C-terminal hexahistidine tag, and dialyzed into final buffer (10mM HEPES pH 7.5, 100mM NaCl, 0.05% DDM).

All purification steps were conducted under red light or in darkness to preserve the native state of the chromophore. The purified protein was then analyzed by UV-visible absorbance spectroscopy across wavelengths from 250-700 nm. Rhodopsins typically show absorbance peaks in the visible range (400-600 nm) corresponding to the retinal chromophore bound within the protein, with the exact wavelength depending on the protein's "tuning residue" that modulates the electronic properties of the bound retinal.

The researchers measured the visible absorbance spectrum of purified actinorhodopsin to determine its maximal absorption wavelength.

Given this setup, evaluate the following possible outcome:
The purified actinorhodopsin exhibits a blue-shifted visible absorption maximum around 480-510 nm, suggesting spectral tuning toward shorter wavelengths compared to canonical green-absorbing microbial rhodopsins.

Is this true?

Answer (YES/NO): NO